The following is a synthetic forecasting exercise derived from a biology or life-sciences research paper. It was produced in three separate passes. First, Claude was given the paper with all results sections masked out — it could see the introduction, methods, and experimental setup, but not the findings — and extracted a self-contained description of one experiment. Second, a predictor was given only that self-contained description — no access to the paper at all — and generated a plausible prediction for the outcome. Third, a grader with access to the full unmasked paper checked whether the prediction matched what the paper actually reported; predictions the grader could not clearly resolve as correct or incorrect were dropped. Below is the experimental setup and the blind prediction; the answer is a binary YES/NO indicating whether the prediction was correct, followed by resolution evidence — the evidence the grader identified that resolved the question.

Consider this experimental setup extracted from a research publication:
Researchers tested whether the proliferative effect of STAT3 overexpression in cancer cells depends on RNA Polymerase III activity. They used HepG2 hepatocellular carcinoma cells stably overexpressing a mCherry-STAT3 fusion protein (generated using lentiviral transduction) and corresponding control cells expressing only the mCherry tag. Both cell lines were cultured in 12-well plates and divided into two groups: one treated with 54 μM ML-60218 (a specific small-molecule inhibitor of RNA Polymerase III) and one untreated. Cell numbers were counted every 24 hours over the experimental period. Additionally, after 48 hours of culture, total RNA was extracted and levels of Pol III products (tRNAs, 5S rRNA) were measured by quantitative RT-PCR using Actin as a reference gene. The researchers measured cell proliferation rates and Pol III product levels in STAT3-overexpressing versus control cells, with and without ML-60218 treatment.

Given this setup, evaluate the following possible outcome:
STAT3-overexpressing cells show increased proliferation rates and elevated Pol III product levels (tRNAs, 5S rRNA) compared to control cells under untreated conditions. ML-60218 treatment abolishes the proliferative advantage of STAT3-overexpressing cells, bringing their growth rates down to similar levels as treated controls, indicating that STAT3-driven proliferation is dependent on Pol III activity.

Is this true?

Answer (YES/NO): YES